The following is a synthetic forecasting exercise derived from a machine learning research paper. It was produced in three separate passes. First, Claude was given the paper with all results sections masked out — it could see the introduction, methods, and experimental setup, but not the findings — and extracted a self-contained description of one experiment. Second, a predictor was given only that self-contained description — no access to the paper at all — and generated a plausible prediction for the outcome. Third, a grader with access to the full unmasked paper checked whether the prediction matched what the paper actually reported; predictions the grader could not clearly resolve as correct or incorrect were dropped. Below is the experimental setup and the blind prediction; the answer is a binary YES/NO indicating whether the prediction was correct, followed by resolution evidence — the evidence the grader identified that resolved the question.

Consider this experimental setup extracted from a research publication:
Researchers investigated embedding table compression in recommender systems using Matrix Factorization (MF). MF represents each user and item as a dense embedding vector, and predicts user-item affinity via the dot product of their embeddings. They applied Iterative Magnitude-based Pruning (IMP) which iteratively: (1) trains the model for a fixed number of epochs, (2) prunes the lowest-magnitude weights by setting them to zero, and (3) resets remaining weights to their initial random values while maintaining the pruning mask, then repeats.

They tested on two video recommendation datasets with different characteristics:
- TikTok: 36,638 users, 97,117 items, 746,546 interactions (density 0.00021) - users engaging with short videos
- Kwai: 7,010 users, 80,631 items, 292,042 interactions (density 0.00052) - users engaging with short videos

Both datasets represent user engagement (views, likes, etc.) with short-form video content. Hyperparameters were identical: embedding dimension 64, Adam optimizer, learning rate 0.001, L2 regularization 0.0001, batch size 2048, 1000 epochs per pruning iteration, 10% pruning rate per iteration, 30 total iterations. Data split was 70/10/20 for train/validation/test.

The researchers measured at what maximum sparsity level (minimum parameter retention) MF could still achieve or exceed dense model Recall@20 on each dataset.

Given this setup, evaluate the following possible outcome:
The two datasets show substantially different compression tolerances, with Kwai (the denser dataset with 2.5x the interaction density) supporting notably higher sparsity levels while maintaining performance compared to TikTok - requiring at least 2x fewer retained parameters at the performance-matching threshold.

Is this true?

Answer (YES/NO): YES